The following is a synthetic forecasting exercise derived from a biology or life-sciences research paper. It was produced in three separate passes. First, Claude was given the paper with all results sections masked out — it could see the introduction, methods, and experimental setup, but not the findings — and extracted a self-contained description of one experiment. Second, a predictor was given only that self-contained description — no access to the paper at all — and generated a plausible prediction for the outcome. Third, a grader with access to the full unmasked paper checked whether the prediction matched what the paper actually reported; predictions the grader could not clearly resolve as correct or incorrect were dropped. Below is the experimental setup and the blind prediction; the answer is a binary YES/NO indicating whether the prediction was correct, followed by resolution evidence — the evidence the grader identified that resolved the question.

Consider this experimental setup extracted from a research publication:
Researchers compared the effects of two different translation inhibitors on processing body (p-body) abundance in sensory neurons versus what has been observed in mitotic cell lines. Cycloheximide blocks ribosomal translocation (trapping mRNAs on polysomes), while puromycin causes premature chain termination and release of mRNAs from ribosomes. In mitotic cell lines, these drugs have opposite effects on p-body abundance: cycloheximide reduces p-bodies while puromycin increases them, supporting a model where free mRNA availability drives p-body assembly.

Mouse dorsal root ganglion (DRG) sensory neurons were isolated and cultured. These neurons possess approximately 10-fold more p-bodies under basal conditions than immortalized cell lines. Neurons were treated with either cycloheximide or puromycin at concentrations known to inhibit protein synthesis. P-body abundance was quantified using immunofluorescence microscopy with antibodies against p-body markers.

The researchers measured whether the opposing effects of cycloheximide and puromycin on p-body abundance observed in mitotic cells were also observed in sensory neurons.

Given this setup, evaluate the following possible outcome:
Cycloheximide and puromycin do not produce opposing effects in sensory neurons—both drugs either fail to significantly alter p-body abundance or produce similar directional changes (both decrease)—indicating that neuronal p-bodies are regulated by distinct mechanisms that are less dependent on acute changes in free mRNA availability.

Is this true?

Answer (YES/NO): YES